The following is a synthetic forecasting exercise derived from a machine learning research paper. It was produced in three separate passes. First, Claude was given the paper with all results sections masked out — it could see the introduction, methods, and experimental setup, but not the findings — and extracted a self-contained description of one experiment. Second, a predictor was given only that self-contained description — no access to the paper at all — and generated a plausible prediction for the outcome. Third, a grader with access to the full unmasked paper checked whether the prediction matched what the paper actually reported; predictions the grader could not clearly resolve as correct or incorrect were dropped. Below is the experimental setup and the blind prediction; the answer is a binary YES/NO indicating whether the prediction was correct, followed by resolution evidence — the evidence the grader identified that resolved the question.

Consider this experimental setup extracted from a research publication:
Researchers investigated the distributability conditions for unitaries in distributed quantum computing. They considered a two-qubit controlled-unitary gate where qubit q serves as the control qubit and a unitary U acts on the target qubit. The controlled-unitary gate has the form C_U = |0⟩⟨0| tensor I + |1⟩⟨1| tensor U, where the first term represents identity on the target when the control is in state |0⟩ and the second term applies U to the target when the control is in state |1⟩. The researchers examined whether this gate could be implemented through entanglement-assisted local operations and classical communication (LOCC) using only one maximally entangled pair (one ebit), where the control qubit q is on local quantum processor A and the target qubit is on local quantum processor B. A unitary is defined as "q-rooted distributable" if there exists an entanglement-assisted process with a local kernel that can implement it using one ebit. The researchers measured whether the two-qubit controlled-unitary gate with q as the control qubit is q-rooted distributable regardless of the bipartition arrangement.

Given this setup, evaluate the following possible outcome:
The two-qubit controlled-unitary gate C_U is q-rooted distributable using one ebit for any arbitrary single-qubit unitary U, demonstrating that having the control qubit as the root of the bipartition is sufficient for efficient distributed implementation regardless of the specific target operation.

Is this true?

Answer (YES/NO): YES